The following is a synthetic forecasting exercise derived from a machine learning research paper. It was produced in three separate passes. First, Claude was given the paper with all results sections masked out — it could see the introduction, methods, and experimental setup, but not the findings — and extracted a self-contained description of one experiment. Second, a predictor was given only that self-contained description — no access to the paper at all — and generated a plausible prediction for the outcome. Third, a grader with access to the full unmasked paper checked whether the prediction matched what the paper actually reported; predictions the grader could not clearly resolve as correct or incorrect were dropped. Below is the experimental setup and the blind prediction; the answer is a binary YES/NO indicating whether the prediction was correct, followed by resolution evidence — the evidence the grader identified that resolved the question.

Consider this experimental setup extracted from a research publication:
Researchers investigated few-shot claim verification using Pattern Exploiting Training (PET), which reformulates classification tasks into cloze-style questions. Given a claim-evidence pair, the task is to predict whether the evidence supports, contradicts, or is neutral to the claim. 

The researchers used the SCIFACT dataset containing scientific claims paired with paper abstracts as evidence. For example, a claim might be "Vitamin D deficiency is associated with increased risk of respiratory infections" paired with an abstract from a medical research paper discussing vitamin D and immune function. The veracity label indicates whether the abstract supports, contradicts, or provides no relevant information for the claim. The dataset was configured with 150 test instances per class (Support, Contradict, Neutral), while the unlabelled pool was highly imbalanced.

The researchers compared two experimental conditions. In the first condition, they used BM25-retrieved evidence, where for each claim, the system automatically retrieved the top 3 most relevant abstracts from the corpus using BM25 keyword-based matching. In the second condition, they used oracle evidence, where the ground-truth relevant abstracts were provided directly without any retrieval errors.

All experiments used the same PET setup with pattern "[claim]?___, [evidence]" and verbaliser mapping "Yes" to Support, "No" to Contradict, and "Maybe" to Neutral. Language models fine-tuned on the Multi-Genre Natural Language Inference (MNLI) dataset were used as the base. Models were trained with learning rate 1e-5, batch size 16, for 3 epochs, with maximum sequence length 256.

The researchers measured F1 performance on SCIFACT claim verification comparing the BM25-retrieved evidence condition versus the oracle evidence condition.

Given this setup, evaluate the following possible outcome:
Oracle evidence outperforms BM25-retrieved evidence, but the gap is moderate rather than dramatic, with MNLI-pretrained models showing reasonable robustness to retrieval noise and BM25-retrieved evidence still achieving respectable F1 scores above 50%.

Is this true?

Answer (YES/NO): NO